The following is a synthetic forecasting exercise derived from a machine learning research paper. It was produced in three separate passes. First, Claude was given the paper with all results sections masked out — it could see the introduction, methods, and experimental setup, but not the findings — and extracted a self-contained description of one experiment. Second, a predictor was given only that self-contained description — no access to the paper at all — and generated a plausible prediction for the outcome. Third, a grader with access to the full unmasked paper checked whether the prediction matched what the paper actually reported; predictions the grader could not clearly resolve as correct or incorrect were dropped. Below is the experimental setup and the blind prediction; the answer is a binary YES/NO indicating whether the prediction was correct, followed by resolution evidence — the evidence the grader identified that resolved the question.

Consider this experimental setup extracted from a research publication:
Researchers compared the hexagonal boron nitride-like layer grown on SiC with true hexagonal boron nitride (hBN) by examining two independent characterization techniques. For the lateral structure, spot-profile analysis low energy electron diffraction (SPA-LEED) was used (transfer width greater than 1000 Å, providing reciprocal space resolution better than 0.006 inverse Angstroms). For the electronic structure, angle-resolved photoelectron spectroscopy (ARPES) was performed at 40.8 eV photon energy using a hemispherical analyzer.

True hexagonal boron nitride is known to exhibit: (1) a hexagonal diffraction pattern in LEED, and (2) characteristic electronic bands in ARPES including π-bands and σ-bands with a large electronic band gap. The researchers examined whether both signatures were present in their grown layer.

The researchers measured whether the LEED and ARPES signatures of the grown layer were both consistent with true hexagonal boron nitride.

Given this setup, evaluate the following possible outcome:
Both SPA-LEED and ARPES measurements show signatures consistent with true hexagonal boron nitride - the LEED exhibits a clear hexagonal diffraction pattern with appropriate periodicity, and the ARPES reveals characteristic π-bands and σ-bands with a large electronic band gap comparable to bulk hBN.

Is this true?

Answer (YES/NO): NO